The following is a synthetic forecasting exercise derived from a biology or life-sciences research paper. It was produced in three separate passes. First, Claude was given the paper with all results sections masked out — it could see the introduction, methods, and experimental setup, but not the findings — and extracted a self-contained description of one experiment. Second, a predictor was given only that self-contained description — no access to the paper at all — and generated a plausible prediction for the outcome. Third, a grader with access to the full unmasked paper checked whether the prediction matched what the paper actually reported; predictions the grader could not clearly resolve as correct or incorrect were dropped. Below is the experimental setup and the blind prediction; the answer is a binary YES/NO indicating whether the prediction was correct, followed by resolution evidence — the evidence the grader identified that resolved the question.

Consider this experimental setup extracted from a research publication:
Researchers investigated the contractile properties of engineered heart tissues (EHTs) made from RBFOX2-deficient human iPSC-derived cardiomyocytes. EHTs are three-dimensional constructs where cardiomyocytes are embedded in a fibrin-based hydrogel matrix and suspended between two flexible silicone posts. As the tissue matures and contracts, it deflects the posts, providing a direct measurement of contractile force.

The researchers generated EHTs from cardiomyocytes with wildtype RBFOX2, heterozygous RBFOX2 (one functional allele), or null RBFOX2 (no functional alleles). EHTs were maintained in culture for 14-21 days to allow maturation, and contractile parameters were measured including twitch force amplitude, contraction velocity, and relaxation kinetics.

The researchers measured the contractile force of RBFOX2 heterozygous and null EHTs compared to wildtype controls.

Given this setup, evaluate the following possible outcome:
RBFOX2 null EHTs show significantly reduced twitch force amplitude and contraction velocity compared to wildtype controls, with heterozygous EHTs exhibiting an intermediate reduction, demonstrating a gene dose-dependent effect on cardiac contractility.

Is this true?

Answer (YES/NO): NO